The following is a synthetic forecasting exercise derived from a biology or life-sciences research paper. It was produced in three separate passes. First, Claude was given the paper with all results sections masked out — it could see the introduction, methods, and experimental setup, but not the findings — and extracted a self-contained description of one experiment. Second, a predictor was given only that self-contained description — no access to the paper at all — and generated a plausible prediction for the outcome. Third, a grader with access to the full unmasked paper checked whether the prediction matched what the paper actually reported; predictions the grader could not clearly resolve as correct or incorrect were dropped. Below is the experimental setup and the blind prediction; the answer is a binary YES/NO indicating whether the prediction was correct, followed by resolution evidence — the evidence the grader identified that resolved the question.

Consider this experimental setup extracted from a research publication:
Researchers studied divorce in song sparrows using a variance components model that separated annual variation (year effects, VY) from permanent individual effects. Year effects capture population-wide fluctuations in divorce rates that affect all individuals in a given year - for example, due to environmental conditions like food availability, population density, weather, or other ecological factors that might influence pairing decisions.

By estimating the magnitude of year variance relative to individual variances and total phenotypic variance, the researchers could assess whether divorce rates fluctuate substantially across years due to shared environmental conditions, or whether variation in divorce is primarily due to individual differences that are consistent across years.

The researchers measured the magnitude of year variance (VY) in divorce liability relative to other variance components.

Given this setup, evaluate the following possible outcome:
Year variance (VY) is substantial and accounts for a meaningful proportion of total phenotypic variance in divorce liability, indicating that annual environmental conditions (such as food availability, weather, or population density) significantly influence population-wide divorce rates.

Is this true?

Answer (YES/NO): NO